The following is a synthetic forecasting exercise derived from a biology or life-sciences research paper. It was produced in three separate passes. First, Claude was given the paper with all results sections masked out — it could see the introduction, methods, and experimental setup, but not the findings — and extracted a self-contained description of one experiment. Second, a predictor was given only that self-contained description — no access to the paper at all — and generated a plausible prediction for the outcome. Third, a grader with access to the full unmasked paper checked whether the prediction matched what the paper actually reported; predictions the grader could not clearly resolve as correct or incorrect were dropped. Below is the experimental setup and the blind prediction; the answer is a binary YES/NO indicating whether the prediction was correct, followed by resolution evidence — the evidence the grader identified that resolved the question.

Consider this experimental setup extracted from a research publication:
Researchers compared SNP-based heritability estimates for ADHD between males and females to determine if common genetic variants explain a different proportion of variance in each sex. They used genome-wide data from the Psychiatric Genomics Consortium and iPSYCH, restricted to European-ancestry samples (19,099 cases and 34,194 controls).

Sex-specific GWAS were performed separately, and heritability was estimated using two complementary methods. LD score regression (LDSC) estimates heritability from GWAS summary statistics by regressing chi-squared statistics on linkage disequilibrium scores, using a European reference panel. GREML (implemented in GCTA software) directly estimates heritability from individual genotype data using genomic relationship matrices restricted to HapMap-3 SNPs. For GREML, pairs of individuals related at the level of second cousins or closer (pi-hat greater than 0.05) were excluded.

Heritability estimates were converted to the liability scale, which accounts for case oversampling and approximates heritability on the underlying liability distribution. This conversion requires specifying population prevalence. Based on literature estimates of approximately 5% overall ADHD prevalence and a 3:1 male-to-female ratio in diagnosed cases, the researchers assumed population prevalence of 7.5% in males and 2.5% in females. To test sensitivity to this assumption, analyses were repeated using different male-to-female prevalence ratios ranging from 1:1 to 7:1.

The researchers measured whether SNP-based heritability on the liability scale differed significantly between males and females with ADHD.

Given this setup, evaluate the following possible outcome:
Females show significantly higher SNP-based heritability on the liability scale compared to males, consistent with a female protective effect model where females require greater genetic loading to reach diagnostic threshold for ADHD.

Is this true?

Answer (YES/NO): NO